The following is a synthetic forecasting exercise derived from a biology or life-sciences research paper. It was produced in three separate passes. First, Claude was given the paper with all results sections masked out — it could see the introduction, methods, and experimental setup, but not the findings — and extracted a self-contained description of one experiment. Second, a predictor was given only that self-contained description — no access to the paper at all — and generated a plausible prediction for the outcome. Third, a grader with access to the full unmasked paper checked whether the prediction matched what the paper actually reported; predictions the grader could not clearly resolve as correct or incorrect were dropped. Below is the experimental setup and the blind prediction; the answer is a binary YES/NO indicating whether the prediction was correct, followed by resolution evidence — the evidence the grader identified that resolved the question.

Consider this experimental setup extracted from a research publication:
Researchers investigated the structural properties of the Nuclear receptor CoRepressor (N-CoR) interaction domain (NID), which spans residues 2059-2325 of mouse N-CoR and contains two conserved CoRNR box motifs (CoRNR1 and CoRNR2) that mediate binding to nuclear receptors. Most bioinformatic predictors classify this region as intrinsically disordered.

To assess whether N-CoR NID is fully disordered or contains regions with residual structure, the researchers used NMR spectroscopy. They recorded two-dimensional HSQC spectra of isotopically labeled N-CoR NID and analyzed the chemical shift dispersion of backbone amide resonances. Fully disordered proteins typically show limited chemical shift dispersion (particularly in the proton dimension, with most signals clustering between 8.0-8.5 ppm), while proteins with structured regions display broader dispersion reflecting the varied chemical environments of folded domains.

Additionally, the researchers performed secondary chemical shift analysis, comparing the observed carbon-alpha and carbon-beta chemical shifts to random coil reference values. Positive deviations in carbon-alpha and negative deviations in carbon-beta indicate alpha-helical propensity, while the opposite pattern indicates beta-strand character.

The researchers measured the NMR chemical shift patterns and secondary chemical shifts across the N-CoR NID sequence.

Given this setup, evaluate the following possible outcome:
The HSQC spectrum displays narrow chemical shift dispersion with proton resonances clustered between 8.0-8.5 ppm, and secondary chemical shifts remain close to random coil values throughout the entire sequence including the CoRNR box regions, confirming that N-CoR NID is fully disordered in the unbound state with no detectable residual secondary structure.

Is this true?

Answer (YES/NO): NO